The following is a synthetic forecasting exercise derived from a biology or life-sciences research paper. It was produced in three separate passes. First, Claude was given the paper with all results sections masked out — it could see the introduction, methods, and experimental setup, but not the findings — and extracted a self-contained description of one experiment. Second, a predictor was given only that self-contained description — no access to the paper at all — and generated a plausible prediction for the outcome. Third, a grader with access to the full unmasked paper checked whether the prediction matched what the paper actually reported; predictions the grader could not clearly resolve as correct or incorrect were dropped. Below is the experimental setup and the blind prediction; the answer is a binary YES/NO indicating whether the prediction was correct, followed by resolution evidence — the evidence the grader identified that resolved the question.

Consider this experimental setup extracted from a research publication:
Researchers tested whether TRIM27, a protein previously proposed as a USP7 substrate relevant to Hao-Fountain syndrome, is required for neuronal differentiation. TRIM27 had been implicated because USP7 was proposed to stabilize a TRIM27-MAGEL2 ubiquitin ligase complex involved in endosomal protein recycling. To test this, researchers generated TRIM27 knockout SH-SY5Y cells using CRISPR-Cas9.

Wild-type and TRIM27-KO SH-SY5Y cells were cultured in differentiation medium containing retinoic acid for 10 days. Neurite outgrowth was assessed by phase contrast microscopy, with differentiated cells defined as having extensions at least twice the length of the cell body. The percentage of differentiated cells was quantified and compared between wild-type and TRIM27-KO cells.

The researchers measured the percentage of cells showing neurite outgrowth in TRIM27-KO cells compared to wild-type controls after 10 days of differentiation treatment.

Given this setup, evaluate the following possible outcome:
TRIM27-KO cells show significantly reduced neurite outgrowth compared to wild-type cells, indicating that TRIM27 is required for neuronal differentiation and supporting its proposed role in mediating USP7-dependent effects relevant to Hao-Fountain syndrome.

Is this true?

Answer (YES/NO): NO